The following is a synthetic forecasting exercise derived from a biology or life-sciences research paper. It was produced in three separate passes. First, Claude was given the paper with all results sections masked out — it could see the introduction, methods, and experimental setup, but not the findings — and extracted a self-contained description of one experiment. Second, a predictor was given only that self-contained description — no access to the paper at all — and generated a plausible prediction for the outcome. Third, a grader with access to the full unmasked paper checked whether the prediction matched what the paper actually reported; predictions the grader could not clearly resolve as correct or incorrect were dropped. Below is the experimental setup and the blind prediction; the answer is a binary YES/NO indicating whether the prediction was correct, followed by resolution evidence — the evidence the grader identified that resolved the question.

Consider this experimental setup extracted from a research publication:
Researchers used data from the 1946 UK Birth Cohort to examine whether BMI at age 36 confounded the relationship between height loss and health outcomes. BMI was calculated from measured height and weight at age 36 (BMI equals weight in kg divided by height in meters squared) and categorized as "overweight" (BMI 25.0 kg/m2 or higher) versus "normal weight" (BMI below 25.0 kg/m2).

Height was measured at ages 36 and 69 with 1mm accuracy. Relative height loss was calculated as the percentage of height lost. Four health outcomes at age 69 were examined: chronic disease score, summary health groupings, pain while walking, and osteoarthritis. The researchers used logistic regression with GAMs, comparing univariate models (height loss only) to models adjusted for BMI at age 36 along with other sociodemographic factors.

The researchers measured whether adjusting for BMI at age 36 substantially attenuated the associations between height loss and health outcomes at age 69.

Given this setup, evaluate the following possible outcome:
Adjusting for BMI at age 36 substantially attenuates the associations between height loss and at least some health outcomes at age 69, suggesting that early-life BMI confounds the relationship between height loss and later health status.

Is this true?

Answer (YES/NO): NO